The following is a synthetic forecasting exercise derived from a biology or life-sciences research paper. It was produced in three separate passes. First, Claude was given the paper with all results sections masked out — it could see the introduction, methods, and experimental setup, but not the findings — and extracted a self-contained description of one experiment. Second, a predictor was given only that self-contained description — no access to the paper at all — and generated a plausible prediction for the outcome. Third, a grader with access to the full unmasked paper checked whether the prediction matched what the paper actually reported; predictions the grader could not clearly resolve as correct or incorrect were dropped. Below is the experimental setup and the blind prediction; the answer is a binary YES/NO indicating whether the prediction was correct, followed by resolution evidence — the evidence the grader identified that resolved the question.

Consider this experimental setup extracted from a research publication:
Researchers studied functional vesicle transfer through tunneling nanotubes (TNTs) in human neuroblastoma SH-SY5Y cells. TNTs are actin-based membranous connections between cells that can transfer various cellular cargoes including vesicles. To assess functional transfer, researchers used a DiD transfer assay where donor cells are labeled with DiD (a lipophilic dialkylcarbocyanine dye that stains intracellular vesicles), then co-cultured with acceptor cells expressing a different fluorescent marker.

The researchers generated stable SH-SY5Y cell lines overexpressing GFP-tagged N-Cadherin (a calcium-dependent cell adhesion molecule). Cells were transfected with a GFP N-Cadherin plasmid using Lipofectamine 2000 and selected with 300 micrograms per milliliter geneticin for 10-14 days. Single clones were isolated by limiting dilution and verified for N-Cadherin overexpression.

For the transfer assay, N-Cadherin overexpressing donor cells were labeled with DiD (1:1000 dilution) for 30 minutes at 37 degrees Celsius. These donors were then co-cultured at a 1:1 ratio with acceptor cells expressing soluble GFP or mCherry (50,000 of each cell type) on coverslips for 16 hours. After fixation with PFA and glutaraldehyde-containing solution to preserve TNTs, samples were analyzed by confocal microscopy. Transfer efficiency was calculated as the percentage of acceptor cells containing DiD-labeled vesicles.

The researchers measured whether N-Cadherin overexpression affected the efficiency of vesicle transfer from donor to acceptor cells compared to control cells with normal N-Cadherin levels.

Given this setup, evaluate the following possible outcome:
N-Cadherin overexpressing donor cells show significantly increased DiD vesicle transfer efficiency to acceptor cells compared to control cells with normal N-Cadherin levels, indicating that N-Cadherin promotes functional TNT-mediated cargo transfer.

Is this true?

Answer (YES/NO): YES